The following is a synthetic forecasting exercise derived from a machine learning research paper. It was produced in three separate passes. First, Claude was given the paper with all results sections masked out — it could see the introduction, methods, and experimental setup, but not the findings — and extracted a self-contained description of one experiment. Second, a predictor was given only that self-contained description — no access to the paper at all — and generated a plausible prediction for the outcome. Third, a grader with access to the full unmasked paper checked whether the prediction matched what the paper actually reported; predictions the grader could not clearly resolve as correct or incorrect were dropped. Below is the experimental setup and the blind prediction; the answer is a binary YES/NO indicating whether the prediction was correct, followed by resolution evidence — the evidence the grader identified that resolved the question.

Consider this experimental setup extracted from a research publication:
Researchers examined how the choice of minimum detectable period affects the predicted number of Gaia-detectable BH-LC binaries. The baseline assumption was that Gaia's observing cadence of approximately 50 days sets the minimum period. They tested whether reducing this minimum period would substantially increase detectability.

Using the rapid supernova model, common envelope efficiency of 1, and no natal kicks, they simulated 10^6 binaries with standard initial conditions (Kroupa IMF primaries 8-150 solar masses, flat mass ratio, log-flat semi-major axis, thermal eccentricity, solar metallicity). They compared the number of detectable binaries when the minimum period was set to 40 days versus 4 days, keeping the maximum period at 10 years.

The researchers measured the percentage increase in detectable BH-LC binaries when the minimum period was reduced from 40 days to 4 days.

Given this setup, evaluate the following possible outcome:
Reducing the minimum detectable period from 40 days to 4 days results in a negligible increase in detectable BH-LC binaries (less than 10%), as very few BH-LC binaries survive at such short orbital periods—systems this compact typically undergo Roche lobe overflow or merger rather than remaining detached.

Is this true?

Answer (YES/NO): NO